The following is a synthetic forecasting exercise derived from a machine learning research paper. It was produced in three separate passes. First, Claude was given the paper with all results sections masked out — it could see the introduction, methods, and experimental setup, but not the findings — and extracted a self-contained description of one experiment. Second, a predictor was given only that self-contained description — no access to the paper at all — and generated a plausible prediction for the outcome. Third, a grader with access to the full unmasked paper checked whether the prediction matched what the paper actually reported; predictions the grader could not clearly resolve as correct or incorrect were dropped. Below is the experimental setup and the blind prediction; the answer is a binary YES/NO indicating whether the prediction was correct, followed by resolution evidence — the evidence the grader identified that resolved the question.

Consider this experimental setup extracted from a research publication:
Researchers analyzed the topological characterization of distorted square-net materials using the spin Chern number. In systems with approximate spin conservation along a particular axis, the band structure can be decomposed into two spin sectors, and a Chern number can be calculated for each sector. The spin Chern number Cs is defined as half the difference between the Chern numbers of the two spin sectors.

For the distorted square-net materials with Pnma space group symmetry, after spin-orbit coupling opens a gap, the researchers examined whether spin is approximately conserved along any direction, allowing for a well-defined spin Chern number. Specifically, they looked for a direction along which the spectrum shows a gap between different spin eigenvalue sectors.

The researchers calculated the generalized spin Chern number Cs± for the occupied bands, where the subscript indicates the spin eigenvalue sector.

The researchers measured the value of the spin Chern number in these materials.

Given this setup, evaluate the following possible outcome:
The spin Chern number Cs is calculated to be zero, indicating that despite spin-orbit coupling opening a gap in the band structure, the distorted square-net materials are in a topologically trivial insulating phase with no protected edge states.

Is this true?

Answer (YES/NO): NO